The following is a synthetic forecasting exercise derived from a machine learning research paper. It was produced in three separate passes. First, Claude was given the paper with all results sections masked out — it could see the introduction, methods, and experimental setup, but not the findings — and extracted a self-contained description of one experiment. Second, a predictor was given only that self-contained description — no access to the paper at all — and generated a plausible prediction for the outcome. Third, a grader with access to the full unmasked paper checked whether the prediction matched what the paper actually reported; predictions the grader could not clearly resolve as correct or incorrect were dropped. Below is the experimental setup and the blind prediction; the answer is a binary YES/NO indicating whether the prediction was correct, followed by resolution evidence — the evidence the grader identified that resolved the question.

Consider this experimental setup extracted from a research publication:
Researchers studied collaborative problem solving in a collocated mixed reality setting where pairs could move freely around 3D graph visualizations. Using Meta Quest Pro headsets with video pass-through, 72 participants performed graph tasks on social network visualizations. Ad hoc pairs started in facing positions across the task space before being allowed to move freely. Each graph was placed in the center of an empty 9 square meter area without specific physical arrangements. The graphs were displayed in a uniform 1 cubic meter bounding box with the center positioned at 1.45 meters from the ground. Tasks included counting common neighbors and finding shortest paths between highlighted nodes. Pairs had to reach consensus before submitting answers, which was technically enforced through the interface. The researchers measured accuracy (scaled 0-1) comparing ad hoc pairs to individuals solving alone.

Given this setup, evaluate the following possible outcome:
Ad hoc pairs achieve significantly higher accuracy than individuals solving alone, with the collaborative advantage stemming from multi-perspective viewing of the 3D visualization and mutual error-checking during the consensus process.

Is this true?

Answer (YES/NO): YES